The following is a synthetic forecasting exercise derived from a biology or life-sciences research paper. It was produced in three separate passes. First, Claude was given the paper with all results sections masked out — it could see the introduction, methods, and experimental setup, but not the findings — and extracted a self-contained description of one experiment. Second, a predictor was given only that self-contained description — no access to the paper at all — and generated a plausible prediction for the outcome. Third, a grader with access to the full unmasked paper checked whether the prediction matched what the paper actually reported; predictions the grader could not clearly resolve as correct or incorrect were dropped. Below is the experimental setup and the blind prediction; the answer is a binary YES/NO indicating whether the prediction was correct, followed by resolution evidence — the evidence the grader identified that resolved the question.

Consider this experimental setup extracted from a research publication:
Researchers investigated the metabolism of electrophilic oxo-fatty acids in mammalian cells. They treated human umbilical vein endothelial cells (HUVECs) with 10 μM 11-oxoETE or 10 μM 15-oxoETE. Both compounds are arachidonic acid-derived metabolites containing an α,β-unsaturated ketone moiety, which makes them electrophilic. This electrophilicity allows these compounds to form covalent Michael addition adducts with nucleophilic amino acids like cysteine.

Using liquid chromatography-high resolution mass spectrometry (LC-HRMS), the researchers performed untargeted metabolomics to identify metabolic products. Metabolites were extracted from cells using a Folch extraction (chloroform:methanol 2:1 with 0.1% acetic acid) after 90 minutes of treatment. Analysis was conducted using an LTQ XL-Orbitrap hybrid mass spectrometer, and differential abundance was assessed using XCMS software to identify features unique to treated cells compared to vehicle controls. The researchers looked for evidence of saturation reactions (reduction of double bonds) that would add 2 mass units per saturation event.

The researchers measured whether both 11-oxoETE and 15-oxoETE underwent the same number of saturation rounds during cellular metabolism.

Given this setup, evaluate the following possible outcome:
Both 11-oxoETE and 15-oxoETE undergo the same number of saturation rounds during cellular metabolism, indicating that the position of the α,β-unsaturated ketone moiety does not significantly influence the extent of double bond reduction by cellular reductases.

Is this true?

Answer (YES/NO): NO